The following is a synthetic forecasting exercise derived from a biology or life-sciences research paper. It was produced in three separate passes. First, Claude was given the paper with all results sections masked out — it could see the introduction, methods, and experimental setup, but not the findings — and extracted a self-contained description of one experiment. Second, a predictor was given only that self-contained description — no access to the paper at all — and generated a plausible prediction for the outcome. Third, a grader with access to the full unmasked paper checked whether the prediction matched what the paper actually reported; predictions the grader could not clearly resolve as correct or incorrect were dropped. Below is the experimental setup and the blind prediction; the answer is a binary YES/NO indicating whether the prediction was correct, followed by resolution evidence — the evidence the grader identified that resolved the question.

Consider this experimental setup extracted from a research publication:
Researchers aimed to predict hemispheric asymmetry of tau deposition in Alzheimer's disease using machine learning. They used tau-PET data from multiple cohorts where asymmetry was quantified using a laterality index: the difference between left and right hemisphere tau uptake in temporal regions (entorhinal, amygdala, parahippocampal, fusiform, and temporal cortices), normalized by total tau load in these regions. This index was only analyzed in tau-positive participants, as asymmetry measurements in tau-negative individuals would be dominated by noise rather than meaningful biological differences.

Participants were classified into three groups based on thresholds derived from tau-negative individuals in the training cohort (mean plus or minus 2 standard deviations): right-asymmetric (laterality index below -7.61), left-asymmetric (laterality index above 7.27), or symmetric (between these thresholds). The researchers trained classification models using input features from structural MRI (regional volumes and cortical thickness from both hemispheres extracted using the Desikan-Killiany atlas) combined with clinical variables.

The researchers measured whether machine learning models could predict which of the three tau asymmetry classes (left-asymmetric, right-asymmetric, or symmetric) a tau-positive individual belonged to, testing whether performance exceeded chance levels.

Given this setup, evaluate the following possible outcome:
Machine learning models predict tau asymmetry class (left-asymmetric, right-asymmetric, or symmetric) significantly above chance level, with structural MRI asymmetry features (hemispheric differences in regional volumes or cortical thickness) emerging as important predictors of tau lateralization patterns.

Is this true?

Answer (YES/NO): YES